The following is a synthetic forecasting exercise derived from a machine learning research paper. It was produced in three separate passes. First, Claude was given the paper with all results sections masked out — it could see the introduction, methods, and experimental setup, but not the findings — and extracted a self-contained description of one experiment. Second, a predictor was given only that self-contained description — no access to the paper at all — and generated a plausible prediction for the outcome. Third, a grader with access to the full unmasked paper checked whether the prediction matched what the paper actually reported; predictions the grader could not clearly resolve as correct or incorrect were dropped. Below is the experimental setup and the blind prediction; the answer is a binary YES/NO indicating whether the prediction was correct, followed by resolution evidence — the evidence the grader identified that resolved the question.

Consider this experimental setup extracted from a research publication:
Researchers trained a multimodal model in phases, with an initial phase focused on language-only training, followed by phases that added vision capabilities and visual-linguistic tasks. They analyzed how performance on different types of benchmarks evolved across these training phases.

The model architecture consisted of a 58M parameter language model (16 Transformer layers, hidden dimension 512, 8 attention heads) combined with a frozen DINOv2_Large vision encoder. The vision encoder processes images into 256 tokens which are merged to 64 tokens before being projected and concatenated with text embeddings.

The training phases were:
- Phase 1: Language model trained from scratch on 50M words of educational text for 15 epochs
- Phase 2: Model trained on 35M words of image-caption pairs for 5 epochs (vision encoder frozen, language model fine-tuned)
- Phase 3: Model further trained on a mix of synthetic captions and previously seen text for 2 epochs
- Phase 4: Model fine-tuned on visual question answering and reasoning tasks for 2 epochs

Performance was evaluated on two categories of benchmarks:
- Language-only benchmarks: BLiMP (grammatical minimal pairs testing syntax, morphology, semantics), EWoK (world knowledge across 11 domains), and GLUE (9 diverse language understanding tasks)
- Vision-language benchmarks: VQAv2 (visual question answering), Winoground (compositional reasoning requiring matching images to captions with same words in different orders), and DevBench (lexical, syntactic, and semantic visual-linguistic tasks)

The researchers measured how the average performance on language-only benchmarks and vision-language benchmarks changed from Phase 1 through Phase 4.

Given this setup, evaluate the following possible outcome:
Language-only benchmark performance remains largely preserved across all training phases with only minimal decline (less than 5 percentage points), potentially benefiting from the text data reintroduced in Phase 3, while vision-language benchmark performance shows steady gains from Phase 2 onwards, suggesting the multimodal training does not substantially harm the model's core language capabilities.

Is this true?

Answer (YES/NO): NO